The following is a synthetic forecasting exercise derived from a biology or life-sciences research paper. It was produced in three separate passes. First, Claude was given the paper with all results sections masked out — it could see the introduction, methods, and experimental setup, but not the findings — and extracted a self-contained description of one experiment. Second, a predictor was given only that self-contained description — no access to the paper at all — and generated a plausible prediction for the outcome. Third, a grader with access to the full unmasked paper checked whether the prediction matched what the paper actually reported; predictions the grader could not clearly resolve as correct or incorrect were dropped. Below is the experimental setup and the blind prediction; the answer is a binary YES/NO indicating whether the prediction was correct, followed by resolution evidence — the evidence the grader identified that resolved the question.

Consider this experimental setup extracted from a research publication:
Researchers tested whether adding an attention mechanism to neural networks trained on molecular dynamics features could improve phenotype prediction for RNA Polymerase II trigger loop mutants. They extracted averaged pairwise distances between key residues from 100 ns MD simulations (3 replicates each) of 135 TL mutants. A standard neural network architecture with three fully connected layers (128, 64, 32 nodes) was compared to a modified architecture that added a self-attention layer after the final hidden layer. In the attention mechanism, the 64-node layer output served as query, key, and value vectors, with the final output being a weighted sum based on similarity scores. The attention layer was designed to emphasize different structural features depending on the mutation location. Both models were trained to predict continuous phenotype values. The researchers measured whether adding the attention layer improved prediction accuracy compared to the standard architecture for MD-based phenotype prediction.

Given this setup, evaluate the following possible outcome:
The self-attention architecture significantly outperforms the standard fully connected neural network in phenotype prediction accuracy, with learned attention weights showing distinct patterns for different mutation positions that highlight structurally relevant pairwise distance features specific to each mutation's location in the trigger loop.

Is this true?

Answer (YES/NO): NO